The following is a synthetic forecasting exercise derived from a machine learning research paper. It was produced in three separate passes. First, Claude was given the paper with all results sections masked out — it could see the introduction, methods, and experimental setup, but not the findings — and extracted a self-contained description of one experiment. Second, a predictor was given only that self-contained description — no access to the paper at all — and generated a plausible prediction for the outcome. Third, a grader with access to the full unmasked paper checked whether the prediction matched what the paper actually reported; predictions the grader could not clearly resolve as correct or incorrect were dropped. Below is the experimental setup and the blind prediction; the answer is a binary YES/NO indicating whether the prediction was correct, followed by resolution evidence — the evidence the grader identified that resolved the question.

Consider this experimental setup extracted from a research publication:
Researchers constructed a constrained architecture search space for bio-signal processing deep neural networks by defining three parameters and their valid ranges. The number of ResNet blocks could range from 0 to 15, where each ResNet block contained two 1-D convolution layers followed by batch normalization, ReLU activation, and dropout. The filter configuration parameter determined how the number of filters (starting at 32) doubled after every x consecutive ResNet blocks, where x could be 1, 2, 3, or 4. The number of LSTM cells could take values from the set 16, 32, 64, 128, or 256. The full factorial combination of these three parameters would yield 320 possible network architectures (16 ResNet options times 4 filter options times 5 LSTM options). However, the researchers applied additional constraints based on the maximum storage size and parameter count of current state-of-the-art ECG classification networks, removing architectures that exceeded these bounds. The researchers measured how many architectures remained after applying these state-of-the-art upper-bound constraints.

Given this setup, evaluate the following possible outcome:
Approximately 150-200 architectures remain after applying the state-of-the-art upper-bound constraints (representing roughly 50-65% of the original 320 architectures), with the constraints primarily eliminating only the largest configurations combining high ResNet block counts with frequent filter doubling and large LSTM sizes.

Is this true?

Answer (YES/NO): NO